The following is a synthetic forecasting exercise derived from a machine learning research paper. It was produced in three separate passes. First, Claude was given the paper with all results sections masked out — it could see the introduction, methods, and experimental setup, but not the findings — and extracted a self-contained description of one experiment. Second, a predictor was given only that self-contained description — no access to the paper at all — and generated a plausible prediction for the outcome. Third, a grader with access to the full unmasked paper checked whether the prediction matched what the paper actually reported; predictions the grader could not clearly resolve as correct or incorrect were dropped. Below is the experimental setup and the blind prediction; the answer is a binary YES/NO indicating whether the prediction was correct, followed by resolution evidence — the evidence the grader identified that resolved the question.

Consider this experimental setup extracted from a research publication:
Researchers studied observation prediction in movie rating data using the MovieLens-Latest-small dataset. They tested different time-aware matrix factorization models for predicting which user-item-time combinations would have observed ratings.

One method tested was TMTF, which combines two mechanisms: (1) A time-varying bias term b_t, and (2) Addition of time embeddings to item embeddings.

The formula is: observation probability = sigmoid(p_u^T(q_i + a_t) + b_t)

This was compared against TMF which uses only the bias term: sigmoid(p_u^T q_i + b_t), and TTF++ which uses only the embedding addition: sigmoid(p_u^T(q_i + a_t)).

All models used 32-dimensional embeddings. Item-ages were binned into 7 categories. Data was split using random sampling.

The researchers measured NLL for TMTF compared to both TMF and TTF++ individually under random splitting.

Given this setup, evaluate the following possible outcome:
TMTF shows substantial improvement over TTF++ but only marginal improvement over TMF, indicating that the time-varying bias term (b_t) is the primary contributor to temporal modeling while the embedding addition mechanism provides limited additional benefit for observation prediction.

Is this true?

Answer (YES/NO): NO